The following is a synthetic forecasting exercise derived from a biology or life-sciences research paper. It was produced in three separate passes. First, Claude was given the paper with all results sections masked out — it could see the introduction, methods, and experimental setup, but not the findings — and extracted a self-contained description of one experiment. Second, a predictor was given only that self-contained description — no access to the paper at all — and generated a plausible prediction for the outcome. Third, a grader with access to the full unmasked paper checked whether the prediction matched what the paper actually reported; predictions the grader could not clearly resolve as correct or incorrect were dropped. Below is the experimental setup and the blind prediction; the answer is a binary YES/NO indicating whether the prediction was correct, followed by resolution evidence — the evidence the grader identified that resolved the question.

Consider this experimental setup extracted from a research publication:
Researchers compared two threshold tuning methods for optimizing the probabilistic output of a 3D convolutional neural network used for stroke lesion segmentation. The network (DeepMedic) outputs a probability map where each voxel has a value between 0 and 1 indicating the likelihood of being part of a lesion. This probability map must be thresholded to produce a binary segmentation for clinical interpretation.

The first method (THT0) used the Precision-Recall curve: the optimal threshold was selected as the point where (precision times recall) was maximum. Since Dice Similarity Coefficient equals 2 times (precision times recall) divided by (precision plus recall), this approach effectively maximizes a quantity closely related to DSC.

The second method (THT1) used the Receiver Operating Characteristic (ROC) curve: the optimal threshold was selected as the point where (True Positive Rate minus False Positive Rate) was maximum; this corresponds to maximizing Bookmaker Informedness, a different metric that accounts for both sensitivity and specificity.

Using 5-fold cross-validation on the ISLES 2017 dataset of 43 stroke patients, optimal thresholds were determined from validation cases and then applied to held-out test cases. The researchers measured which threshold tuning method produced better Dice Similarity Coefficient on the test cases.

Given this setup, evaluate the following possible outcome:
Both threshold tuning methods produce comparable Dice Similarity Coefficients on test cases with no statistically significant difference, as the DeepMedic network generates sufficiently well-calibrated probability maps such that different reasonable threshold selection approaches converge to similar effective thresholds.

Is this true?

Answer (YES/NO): NO